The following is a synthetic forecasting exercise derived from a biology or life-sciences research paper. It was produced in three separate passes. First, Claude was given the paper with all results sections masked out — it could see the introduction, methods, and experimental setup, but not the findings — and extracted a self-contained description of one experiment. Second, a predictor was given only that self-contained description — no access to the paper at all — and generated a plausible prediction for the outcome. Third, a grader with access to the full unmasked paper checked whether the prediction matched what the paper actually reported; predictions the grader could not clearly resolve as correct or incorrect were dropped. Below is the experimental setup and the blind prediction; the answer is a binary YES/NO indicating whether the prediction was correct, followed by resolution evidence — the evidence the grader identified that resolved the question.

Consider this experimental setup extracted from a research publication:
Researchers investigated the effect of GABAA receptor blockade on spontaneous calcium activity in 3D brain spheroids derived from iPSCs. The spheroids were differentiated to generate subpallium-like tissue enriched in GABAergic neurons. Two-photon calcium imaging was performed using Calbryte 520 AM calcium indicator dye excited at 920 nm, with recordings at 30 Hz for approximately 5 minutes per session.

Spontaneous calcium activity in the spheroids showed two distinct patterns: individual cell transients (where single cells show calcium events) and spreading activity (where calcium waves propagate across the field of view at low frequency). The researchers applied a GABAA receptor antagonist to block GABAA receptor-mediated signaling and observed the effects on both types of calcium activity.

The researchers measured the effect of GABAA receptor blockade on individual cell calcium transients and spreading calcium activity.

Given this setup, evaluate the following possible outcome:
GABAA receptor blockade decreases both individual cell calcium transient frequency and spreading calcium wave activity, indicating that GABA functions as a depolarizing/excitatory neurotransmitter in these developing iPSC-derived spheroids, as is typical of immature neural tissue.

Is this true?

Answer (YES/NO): NO